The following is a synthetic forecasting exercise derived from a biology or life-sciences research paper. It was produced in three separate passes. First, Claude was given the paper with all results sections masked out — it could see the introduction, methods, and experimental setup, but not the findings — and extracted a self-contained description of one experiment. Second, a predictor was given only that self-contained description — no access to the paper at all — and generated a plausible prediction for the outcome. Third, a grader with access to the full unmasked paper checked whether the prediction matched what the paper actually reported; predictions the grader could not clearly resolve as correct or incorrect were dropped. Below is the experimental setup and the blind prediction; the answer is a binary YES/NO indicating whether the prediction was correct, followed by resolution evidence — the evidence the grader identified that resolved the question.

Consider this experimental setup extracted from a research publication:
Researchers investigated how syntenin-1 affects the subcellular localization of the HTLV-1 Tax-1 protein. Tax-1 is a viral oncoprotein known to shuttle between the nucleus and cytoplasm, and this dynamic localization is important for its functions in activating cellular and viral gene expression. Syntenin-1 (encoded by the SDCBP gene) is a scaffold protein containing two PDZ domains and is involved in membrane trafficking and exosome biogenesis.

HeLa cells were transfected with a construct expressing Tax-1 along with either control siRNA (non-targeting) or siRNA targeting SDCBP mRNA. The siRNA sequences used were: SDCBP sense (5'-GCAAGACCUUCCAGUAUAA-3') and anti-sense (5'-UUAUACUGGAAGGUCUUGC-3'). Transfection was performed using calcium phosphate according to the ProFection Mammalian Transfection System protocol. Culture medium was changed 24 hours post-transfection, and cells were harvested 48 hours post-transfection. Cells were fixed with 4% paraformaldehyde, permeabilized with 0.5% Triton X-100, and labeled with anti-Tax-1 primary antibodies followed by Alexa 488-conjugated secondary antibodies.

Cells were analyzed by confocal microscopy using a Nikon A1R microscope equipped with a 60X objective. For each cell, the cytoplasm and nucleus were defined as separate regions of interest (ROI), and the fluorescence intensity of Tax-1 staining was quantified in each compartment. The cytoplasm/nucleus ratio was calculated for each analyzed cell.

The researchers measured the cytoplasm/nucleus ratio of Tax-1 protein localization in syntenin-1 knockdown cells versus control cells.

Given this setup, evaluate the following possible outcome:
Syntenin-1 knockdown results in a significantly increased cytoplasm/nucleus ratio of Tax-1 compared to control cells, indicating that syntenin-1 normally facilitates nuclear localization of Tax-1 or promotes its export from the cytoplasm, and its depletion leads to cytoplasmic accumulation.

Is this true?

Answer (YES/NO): NO